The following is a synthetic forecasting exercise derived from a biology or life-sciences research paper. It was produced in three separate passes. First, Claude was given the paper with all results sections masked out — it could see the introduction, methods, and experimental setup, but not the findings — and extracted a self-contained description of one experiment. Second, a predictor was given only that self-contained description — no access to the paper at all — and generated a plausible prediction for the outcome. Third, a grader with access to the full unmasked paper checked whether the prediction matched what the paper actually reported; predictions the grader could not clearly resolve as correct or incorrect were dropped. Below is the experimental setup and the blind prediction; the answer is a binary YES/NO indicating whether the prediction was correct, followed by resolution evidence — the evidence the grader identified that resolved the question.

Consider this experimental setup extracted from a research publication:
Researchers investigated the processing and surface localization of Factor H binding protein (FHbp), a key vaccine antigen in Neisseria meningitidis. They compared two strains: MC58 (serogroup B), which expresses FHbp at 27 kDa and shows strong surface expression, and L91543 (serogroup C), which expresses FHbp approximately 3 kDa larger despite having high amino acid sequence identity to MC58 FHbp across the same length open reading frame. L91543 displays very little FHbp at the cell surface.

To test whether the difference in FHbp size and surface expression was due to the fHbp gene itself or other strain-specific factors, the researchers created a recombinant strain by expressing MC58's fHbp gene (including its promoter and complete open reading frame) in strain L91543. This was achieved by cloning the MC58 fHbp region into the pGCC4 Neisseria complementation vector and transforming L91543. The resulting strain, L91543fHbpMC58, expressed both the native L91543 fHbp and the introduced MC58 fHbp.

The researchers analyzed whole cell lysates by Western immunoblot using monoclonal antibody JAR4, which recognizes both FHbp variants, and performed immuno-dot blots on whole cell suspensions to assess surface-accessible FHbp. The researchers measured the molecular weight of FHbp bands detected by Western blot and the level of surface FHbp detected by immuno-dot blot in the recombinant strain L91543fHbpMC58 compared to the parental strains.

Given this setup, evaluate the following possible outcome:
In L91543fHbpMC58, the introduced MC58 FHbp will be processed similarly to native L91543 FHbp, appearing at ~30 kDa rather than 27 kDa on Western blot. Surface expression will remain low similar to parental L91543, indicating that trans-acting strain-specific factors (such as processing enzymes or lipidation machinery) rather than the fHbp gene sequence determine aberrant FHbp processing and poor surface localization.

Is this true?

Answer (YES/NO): NO